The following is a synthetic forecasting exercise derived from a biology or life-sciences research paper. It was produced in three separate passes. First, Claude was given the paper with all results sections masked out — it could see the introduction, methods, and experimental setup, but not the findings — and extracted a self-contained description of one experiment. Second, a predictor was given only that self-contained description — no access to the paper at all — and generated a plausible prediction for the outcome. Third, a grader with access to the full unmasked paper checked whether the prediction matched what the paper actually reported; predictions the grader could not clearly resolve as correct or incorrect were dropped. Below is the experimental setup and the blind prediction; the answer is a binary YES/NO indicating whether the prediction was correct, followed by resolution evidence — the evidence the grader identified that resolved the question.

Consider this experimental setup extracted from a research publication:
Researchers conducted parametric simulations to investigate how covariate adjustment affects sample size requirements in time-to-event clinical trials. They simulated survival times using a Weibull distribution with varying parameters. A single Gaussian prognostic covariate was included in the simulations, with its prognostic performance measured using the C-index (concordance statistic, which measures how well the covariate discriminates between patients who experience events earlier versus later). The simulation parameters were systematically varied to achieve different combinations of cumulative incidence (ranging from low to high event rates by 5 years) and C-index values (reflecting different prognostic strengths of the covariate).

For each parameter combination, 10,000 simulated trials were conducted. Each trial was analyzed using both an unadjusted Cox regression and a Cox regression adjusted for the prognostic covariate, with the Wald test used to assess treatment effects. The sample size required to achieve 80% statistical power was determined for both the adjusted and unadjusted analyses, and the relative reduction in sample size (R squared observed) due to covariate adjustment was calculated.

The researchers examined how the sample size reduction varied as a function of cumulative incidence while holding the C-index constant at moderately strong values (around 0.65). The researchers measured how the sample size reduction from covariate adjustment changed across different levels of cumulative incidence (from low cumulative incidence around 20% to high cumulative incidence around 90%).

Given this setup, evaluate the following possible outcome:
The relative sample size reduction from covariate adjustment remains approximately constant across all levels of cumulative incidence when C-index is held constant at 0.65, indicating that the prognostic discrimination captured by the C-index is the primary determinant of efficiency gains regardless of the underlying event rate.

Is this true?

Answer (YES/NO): NO